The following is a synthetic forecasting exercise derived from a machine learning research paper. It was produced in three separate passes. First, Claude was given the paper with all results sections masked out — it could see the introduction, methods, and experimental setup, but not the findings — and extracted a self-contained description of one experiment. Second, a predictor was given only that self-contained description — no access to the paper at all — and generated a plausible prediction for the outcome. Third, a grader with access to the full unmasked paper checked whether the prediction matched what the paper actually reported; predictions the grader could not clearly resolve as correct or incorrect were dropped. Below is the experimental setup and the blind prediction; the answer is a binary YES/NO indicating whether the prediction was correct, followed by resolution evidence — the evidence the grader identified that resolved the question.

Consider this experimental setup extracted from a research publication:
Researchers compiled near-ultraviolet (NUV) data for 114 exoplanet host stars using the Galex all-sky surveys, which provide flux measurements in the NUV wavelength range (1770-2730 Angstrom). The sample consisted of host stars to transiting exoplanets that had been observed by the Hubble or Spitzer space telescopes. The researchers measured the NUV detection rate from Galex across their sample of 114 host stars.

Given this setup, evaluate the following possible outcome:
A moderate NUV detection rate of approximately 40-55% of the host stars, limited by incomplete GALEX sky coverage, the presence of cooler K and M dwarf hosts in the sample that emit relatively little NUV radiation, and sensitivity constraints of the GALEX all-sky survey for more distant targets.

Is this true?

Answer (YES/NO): NO